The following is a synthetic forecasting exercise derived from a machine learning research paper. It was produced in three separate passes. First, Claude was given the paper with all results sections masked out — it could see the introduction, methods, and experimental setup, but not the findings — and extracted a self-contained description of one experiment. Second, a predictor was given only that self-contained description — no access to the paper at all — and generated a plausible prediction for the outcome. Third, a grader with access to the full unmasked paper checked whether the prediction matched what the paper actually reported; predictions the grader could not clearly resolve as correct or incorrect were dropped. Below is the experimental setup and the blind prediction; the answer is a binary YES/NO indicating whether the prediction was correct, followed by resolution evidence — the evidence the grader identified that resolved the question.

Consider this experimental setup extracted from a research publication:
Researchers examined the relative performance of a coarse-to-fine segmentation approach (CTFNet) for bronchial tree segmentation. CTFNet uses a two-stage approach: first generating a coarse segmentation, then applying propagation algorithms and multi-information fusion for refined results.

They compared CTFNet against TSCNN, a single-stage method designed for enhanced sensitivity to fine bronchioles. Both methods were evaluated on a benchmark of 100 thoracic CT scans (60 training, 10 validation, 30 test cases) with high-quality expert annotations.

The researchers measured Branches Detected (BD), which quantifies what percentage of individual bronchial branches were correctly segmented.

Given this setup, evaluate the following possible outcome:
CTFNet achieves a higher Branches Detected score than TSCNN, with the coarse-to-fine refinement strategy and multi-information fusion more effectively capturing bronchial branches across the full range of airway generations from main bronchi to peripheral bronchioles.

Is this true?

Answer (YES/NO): NO